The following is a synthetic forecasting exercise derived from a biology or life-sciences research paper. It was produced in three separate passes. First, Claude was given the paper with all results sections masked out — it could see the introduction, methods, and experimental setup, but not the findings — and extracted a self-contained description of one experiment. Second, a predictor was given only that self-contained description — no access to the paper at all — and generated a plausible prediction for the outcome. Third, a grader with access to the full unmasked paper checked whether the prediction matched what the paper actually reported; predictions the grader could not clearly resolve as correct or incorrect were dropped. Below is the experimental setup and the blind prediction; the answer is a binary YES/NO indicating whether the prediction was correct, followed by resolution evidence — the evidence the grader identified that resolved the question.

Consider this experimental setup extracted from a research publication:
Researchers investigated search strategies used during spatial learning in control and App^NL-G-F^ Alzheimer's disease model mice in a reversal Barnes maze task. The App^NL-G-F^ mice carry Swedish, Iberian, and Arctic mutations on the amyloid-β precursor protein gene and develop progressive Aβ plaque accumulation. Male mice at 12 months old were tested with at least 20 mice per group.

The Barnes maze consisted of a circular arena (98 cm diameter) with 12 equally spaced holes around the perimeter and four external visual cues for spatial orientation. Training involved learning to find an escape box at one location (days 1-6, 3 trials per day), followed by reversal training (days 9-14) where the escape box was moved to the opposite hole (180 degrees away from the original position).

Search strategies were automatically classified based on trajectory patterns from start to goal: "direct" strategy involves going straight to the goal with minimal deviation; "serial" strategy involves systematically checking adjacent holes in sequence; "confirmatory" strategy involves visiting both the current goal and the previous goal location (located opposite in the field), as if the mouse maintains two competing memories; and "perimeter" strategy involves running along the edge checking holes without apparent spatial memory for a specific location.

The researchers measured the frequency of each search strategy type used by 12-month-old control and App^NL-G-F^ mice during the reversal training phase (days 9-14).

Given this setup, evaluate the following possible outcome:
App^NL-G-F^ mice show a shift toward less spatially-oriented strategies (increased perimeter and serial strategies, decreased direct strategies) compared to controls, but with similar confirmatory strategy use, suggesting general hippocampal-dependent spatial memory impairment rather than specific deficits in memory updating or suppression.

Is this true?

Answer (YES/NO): NO